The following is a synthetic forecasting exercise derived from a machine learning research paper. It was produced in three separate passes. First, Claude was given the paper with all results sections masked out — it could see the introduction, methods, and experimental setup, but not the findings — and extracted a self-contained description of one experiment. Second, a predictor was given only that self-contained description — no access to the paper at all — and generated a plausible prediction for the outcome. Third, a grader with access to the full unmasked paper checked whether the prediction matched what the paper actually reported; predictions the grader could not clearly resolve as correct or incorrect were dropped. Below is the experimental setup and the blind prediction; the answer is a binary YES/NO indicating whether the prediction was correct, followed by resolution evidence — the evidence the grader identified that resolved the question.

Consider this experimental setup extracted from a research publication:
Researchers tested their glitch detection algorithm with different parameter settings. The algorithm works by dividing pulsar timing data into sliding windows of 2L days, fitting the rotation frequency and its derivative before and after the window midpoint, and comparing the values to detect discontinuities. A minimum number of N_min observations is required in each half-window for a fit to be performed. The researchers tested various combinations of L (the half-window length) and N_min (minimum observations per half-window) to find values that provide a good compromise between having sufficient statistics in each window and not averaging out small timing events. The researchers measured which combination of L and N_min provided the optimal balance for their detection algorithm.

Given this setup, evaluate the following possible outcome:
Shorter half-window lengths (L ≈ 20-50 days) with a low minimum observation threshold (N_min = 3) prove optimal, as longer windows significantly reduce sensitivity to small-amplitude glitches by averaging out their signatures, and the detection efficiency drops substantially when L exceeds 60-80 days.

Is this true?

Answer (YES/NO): NO